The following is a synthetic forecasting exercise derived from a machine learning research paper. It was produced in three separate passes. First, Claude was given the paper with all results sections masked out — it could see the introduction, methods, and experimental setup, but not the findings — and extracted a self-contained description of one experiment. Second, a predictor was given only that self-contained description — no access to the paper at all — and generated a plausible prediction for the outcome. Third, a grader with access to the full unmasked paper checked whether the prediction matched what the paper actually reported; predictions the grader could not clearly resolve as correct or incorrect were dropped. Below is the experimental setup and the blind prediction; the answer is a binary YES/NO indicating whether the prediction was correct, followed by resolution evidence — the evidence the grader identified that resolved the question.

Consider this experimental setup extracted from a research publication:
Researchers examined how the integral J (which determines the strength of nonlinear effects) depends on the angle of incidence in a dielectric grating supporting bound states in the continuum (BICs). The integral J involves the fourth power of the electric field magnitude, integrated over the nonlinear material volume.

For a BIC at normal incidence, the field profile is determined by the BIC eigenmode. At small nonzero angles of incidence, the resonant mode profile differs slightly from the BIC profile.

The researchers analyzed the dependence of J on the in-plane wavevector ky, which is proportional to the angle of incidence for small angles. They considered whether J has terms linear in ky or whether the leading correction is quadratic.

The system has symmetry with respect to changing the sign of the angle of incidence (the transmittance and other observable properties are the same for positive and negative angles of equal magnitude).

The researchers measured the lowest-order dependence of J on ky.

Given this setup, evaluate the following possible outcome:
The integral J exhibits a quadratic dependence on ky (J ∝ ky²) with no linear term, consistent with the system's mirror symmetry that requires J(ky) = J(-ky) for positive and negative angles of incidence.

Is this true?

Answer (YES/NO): YES